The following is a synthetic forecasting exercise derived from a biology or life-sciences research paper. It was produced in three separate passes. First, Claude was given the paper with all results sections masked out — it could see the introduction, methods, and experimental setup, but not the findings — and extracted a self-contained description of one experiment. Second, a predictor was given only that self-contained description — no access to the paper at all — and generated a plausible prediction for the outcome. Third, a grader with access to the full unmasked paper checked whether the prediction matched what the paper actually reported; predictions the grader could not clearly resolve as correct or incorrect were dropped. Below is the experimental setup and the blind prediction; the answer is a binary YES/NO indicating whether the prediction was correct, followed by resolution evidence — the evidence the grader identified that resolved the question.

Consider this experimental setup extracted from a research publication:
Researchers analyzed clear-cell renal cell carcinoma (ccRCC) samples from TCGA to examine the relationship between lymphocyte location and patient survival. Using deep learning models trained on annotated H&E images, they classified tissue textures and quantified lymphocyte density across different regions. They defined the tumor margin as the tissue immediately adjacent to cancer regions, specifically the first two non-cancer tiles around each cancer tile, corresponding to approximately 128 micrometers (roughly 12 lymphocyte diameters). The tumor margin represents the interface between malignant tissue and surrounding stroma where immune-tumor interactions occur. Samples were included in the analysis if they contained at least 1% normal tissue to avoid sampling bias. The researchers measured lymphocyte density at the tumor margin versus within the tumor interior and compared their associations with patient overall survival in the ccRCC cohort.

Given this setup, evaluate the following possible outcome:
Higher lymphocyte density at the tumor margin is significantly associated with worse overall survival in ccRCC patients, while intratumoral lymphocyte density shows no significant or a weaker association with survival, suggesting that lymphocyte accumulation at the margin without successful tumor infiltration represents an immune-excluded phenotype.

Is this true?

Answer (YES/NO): NO